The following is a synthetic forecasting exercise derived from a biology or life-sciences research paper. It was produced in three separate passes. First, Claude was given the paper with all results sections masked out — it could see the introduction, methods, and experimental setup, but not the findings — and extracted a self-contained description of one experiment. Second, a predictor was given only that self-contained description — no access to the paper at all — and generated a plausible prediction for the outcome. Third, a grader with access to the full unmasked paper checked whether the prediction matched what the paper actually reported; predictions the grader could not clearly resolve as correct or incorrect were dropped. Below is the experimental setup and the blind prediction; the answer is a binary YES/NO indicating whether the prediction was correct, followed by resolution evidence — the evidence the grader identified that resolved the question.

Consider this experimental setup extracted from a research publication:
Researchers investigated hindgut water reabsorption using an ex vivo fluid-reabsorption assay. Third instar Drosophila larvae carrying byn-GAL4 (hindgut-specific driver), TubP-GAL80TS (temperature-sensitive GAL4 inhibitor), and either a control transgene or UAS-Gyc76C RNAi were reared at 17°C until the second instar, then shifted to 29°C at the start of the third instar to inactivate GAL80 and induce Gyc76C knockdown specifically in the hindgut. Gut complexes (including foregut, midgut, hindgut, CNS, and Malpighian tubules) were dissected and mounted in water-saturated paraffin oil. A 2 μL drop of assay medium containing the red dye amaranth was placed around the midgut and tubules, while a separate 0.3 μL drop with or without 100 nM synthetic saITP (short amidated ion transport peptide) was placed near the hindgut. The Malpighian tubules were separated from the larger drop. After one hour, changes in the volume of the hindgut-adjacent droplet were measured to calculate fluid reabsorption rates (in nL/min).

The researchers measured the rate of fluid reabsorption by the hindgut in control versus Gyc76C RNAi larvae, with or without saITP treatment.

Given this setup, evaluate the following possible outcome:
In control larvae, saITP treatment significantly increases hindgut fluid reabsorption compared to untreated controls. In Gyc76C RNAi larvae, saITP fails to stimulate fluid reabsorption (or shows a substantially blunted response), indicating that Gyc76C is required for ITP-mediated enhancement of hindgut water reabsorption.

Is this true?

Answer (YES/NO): YES